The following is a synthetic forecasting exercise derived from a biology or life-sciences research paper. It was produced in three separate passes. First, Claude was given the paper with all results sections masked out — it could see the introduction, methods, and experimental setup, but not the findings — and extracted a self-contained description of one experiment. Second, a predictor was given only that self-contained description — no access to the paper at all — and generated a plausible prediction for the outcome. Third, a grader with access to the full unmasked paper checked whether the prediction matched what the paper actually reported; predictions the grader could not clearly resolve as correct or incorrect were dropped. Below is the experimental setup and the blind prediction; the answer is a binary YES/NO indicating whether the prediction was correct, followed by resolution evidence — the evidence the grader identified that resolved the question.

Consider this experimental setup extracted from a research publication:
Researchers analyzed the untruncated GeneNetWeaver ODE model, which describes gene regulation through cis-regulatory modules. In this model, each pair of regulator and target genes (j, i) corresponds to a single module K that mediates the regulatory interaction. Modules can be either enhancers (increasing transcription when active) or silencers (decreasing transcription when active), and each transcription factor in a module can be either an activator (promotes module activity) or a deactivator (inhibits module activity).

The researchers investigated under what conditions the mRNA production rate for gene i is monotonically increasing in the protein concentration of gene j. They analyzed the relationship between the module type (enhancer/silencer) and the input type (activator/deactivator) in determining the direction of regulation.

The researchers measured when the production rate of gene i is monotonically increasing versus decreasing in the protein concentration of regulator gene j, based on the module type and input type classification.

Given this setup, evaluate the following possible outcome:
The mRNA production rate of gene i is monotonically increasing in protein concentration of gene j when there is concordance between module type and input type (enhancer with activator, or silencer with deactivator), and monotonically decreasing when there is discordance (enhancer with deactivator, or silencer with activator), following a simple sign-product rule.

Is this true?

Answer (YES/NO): YES